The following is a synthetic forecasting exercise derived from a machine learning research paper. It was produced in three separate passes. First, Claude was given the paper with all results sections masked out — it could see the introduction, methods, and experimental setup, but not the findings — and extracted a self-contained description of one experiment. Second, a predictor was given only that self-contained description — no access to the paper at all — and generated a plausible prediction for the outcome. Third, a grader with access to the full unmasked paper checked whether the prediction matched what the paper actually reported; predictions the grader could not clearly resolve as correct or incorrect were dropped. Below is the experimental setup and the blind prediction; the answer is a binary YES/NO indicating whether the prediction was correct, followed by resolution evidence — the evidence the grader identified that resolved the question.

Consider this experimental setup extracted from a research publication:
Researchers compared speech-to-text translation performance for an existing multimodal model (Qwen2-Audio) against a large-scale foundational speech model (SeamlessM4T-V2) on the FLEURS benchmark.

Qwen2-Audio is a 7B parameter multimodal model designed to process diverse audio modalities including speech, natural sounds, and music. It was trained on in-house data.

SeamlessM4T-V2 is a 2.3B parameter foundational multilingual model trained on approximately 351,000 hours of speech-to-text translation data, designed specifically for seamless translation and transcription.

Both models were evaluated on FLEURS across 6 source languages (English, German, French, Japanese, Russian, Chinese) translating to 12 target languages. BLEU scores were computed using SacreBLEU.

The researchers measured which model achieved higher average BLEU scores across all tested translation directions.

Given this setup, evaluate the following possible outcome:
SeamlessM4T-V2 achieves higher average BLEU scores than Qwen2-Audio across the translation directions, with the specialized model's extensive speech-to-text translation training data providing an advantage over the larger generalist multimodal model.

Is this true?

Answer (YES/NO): YES